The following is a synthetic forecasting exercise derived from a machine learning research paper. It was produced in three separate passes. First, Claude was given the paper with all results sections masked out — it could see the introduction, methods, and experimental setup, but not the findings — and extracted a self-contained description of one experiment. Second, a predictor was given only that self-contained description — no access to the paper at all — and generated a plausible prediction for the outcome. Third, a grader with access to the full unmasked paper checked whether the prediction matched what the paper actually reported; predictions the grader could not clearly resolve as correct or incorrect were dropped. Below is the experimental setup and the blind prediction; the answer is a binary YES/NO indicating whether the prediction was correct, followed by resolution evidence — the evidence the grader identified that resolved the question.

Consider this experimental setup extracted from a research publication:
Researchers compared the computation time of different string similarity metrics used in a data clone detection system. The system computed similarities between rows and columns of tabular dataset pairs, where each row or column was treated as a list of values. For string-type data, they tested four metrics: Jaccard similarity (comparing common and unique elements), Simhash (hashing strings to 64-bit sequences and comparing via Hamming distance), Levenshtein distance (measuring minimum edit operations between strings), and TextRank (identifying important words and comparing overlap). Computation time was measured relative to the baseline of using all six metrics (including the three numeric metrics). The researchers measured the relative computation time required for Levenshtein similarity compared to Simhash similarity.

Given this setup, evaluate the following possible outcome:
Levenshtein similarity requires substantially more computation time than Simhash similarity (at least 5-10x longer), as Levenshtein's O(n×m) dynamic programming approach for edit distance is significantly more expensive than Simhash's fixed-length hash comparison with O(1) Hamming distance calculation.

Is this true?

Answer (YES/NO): NO